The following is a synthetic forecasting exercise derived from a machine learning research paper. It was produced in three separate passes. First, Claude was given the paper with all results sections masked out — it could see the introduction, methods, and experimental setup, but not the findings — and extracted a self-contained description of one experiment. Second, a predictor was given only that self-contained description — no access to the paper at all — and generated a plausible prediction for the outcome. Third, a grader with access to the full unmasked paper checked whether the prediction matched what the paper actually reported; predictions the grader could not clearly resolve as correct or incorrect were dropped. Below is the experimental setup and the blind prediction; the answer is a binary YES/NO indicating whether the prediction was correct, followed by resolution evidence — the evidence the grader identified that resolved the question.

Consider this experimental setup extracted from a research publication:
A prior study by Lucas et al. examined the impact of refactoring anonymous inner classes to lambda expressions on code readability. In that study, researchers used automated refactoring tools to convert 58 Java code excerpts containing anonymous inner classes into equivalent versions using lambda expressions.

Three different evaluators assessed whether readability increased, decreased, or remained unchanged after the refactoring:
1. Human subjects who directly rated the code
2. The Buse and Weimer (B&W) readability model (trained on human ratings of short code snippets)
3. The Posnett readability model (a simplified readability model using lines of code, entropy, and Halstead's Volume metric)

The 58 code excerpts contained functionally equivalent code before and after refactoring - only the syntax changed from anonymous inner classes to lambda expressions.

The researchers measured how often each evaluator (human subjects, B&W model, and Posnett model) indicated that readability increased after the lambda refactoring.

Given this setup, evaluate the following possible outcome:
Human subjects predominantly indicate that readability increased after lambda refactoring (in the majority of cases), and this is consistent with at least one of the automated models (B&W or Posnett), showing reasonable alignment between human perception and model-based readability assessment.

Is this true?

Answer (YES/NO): NO